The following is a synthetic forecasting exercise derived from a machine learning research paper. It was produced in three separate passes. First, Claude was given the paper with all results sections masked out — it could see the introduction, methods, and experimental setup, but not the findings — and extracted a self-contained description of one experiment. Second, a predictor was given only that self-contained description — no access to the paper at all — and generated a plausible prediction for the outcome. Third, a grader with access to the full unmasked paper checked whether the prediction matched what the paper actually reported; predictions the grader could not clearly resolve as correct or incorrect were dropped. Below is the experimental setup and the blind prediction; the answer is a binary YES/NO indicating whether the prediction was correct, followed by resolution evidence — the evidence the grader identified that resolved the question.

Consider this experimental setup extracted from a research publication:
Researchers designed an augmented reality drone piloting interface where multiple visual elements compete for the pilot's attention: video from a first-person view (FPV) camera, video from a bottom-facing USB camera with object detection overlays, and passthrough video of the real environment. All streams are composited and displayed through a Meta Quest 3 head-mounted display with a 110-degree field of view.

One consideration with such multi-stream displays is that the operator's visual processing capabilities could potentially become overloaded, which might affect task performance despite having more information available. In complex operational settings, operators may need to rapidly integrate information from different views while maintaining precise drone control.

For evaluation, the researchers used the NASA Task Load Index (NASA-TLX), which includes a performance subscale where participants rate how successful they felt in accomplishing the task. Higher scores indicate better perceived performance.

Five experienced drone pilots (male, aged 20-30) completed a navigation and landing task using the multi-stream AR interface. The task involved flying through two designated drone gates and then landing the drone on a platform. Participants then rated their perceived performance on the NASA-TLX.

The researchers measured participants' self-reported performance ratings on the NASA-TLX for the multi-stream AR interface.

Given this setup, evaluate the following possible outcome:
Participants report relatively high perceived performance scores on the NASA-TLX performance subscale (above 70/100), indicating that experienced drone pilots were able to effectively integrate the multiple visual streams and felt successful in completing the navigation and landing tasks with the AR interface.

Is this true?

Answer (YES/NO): NO